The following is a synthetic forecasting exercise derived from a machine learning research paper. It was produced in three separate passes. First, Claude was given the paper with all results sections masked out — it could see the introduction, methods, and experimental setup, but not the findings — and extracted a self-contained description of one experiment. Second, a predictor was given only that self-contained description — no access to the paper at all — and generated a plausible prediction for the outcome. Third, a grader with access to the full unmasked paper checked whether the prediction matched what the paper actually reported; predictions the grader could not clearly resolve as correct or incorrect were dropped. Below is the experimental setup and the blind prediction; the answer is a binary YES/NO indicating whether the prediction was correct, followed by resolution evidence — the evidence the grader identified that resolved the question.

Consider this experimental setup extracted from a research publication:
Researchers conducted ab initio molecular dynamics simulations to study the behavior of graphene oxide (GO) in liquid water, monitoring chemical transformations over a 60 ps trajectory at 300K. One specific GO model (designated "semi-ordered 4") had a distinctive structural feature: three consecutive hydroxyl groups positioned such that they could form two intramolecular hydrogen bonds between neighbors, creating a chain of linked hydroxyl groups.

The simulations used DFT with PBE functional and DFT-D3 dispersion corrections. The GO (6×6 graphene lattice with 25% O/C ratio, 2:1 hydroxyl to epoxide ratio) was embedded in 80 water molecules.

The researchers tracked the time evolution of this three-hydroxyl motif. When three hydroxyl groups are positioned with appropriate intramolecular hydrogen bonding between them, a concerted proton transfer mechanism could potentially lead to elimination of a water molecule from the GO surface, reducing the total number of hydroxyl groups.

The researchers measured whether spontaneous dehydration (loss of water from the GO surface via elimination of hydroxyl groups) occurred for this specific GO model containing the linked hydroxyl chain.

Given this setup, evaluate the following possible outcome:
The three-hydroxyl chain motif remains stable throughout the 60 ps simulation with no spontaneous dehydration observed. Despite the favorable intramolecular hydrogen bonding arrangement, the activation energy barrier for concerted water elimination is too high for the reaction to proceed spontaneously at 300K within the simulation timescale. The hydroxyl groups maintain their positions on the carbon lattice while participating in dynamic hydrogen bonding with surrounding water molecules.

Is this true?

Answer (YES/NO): NO